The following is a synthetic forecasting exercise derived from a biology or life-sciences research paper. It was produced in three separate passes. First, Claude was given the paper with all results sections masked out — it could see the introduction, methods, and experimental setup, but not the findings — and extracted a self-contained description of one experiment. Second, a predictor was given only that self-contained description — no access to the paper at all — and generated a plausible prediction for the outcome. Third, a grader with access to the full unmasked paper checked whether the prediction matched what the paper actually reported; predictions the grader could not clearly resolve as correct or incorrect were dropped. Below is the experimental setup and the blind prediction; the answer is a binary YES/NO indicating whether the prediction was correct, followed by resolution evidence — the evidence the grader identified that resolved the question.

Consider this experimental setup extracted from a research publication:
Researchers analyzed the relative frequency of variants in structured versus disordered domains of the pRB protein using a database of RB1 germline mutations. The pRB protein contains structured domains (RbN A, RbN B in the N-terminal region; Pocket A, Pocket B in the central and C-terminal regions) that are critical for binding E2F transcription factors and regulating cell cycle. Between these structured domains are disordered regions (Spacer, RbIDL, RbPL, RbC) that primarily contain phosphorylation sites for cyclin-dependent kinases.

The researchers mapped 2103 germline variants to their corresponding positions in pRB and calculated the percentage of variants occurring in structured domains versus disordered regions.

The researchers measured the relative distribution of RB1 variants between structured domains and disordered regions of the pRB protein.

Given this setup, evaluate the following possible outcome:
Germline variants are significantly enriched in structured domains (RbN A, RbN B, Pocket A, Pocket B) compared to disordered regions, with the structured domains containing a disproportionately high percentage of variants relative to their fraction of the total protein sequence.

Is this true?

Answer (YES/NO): YES